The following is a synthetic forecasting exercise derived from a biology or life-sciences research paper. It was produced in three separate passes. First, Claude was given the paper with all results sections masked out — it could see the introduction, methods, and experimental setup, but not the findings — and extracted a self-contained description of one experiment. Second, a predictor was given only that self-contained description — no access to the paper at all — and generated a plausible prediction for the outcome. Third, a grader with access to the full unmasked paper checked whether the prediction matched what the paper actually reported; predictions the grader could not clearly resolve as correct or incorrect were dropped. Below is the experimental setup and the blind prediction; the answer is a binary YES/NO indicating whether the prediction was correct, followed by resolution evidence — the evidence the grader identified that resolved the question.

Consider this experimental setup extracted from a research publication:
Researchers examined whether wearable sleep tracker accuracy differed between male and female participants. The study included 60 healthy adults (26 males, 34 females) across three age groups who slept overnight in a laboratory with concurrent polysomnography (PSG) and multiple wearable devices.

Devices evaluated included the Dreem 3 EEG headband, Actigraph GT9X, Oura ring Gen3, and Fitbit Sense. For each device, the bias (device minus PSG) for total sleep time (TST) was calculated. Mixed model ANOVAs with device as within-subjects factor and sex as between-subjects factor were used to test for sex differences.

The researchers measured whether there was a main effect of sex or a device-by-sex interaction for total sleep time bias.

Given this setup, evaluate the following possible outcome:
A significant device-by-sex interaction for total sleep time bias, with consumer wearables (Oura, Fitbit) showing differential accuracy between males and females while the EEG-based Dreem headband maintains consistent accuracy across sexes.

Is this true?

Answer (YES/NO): NO